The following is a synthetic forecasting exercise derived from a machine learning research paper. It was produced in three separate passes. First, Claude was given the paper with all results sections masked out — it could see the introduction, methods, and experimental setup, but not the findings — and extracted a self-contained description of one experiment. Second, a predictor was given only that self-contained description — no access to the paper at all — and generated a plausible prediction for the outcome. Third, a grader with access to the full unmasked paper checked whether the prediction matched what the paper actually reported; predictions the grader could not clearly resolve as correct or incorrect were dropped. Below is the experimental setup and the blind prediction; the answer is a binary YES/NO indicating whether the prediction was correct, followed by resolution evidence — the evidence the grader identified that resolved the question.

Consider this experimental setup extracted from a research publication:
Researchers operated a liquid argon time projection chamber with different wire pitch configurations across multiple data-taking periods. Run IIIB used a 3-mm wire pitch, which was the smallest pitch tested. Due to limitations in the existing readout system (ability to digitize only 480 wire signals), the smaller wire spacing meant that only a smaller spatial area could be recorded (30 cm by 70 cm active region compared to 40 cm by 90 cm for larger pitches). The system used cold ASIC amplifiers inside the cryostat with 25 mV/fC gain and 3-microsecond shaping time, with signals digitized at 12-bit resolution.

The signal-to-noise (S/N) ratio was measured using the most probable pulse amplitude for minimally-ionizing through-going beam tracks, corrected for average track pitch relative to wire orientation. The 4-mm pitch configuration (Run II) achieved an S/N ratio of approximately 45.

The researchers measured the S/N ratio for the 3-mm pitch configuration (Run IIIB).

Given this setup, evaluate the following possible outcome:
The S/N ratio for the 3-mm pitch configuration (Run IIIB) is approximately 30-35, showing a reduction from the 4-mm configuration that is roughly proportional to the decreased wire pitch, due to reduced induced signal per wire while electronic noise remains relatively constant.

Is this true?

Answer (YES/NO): NO